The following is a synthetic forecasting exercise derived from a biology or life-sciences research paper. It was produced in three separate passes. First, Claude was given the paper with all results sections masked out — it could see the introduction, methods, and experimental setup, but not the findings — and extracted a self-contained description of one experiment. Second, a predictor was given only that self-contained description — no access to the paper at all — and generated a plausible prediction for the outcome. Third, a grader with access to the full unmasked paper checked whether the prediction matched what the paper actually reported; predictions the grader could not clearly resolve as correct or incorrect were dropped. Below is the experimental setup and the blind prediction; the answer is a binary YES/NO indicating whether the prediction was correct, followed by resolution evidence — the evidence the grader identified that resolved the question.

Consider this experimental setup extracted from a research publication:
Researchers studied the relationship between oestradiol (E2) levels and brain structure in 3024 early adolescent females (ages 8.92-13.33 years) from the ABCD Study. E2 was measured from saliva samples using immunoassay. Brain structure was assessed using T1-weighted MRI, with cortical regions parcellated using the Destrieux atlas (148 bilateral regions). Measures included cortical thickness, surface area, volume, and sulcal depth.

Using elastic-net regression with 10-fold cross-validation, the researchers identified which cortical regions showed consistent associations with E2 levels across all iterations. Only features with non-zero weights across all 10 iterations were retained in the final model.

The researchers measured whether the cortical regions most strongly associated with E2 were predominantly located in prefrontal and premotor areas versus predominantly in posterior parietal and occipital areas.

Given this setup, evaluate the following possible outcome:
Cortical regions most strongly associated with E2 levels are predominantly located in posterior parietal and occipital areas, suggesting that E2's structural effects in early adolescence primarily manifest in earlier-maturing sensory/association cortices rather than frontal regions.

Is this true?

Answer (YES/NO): NO